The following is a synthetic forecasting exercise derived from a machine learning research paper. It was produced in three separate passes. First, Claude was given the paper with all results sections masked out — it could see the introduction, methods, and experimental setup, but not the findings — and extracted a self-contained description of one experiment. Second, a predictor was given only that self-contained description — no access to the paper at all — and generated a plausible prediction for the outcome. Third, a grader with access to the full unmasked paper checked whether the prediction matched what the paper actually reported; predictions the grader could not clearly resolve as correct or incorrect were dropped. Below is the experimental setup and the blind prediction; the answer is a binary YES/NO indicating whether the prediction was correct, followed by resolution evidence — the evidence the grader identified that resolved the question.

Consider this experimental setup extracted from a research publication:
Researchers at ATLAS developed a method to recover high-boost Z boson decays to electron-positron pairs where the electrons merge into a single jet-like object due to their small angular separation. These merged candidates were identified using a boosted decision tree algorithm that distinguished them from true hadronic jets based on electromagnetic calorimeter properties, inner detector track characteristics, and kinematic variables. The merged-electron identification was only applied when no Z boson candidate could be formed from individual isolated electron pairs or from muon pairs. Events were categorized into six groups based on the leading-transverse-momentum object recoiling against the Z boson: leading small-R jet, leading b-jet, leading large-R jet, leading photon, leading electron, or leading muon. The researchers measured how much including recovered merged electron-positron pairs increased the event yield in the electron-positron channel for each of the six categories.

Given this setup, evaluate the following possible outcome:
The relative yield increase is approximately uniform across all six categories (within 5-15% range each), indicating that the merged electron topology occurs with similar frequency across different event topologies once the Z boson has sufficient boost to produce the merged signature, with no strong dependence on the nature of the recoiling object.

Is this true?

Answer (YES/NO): NO